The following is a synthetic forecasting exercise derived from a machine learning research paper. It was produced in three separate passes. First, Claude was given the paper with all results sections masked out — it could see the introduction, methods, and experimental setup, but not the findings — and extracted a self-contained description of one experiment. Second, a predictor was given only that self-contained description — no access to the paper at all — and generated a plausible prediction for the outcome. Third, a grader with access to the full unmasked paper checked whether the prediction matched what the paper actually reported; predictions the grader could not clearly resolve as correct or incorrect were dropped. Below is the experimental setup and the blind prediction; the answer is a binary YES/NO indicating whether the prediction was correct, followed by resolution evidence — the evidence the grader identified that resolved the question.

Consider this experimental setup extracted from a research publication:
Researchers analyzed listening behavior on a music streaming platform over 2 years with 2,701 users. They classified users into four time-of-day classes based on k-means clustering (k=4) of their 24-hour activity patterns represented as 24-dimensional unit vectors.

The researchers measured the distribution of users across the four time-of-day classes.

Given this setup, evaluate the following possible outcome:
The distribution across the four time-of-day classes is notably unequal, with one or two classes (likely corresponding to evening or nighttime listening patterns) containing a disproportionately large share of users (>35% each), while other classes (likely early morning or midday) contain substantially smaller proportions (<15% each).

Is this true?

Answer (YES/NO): NO